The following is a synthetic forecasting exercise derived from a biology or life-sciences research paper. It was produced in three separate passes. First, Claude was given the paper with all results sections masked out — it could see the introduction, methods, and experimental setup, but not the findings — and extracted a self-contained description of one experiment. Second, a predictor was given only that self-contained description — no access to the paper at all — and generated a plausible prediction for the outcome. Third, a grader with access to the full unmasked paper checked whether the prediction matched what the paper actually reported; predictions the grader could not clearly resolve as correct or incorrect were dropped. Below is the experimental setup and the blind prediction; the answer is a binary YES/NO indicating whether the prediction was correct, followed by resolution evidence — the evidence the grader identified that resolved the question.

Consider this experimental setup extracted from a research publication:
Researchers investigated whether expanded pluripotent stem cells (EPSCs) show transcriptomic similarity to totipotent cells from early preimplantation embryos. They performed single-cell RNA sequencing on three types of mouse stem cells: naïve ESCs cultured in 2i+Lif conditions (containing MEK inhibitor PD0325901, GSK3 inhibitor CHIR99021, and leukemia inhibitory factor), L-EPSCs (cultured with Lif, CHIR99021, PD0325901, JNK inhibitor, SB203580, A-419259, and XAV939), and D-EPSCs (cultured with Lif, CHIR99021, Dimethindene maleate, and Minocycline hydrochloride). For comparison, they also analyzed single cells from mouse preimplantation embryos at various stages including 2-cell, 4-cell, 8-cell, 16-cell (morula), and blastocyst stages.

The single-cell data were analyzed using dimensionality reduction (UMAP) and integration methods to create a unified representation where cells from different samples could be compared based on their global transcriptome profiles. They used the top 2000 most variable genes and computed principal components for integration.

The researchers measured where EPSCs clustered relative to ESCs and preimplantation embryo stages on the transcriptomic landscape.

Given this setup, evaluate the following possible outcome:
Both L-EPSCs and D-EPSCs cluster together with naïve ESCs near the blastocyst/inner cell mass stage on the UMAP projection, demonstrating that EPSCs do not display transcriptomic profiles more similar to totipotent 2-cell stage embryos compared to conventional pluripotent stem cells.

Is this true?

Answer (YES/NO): NO